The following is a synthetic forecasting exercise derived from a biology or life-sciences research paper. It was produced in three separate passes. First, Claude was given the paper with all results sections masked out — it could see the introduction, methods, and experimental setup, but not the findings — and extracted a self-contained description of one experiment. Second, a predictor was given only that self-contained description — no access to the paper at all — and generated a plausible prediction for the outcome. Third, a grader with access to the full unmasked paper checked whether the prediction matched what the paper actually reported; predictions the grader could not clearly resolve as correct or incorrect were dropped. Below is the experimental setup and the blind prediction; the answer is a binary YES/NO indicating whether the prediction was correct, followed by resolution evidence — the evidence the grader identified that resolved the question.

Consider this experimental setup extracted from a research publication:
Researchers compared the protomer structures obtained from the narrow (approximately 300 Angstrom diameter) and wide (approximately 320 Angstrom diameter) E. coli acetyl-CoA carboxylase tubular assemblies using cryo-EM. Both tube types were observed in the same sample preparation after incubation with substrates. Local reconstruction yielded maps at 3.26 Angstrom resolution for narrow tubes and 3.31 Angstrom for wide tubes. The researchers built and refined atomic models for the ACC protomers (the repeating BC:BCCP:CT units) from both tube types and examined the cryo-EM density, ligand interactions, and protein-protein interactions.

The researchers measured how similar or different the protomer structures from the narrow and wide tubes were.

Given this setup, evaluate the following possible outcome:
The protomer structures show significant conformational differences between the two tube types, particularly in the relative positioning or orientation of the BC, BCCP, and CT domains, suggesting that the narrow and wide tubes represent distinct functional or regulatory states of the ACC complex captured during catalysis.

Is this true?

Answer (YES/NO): NO